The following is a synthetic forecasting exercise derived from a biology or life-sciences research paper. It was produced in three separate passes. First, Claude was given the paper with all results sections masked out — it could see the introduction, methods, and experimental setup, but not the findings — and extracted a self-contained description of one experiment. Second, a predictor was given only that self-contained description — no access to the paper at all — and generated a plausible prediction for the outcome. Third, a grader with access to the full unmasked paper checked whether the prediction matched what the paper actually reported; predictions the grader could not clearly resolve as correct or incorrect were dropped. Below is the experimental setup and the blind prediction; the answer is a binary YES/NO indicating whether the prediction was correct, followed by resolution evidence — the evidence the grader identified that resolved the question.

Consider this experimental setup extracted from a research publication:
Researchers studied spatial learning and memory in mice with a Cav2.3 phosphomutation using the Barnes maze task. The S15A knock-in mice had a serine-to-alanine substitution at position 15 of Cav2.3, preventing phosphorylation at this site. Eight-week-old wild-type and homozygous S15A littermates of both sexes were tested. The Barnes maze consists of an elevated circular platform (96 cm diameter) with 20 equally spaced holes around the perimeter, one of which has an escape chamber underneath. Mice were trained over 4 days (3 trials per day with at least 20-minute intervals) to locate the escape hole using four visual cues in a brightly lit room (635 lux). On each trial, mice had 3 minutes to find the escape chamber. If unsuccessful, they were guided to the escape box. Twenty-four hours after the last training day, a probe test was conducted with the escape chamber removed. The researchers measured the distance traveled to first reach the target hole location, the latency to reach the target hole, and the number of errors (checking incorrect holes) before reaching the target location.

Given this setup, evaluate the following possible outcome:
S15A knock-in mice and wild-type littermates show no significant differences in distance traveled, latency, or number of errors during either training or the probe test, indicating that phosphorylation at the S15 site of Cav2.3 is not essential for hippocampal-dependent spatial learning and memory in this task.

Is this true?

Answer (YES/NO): YES